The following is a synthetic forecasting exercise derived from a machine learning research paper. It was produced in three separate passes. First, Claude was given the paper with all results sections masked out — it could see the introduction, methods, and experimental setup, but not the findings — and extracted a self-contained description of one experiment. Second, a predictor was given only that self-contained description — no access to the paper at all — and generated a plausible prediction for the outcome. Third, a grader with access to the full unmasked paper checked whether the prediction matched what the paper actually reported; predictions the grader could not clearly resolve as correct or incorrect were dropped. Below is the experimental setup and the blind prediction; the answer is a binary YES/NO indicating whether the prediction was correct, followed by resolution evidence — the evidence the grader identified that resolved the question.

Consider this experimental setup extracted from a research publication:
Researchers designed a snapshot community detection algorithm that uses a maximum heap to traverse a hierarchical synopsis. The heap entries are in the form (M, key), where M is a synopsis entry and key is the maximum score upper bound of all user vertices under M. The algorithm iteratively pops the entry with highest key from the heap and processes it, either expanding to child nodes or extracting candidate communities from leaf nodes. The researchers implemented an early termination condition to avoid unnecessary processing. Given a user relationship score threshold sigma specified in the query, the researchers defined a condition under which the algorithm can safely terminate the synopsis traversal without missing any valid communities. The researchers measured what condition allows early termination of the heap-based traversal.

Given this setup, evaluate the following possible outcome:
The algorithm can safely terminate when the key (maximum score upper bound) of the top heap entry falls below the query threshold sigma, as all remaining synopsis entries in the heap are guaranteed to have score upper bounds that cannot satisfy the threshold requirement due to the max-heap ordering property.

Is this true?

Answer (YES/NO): YES